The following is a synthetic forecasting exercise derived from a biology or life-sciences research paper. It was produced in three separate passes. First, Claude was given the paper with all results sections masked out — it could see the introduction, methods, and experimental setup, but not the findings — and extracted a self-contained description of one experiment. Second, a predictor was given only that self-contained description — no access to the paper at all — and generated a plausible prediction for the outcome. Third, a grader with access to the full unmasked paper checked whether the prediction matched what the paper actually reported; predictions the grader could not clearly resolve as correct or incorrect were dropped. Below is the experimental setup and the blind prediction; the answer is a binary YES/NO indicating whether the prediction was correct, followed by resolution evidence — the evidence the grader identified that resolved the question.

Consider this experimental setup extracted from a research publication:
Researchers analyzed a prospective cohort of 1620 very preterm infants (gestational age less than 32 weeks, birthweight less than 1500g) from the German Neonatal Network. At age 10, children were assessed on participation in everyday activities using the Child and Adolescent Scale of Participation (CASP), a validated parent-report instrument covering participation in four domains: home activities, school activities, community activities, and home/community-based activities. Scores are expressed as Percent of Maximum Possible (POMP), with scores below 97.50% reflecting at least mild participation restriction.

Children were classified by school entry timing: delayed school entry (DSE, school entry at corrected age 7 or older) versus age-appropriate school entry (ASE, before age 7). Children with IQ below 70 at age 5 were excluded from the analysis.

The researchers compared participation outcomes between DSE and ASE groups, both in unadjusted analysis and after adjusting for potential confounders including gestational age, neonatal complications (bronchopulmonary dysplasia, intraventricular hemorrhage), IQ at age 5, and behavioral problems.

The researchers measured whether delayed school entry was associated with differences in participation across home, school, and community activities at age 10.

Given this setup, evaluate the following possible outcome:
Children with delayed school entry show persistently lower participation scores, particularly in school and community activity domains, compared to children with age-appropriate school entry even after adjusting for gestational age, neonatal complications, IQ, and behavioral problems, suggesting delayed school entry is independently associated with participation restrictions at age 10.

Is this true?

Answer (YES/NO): NO